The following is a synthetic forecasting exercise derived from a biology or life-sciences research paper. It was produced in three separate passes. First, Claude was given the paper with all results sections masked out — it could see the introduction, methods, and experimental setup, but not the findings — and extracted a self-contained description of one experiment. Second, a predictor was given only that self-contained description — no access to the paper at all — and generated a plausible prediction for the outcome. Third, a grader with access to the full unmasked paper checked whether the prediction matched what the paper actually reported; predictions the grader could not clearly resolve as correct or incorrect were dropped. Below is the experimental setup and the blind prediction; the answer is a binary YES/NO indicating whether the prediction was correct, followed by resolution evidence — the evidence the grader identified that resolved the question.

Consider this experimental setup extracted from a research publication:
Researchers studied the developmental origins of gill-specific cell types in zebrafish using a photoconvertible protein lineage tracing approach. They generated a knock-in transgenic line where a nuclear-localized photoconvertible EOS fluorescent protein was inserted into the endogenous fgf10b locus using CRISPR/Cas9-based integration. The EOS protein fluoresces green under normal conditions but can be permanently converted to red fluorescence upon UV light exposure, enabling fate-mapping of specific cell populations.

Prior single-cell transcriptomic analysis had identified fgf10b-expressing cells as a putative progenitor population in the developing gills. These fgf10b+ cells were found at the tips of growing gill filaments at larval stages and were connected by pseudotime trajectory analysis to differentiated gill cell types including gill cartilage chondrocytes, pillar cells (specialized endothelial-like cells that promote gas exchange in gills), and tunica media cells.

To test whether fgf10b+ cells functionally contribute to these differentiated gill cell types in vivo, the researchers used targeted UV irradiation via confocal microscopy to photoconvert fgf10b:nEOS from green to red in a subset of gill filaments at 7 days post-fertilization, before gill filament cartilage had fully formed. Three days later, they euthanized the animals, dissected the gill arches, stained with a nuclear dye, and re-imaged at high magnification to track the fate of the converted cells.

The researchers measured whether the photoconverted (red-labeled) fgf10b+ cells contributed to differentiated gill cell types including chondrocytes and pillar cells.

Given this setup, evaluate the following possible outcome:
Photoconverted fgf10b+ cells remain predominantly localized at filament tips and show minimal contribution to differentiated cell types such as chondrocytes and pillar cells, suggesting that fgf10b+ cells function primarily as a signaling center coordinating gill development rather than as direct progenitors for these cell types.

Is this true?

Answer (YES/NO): NO